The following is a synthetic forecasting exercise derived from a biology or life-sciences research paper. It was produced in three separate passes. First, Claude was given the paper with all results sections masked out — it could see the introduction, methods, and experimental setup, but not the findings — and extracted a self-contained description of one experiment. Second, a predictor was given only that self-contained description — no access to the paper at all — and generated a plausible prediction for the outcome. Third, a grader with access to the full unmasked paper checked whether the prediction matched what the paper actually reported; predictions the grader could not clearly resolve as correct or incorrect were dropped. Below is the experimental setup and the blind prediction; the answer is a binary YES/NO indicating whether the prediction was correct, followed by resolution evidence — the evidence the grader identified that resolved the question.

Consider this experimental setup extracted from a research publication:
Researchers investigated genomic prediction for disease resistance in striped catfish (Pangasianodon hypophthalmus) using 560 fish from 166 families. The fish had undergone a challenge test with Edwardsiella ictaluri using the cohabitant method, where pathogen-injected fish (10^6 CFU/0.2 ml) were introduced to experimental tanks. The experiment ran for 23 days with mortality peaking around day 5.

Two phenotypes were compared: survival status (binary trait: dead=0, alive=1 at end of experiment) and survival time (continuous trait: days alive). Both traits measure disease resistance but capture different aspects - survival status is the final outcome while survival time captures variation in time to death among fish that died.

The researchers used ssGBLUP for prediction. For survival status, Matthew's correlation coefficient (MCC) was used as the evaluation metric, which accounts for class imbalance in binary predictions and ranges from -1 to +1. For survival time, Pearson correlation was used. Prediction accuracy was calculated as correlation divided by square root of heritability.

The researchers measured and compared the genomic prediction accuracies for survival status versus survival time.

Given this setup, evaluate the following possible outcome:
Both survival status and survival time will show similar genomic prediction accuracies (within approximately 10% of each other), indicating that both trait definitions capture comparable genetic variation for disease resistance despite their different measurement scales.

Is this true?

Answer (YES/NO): YES